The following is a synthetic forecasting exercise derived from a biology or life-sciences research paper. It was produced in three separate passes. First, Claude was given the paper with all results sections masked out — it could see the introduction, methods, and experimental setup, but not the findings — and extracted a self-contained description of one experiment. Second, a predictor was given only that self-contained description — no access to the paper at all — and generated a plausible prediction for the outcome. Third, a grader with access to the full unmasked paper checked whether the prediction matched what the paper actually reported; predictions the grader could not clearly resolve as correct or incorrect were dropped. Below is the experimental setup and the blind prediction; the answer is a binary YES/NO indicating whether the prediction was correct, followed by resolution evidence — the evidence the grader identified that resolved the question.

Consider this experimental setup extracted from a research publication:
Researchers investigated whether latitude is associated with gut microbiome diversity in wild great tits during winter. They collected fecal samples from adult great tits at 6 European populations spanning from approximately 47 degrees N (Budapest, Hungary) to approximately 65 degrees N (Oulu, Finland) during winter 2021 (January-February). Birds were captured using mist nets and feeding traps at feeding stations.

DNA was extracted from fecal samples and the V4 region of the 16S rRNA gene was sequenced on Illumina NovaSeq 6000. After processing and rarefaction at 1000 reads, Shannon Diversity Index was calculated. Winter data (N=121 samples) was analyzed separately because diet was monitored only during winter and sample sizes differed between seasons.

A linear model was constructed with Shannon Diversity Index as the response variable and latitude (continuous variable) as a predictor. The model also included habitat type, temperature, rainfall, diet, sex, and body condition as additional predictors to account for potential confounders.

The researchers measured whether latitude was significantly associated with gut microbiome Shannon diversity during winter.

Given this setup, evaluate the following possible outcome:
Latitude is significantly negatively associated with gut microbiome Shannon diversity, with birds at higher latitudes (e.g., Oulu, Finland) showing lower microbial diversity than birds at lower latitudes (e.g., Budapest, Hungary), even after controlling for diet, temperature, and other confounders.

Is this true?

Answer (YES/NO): NO